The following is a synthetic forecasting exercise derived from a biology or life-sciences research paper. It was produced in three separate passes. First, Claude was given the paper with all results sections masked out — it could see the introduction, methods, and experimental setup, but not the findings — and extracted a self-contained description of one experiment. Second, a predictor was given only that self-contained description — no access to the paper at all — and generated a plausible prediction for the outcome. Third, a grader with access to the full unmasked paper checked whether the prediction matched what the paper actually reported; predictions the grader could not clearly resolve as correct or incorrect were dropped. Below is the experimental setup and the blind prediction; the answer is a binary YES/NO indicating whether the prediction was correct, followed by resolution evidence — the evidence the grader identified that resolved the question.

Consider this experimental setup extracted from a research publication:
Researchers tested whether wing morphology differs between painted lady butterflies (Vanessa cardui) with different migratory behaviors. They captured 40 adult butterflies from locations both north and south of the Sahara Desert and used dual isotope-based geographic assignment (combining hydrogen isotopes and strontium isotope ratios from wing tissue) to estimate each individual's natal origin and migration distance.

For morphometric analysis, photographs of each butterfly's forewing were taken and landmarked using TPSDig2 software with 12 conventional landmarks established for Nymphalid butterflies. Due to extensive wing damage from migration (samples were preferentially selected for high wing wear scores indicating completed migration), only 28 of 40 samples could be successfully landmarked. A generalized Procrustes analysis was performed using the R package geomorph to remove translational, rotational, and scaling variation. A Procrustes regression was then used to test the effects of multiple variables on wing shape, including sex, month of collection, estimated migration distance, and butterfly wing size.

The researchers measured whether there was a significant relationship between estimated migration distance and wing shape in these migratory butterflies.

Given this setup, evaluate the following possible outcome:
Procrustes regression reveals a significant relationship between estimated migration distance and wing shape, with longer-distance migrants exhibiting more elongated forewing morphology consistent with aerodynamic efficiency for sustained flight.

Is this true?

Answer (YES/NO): NO